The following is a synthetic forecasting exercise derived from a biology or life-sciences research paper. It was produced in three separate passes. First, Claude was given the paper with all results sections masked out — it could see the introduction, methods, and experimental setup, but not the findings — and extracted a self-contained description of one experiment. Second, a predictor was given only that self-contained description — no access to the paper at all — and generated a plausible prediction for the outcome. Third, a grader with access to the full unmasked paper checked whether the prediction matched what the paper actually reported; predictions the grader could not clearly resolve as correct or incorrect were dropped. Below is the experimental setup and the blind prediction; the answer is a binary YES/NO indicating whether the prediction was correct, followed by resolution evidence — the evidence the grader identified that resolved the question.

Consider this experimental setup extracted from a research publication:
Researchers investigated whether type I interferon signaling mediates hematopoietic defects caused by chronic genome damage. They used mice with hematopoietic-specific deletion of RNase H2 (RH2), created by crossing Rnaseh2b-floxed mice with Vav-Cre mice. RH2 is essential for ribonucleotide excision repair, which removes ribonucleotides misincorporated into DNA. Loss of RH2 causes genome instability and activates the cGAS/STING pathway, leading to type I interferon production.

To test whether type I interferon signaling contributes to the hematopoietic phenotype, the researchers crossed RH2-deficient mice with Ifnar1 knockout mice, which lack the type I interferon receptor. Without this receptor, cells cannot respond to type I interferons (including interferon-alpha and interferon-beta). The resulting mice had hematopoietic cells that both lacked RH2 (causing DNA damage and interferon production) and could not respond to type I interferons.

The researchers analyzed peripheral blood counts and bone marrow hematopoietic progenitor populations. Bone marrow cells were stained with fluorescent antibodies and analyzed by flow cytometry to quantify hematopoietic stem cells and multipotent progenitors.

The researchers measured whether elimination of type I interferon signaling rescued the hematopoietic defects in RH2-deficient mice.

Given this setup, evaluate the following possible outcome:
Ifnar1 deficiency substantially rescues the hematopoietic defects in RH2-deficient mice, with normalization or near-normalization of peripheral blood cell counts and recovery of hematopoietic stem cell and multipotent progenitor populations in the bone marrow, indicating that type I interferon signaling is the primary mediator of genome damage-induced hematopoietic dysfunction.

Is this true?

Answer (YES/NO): NO